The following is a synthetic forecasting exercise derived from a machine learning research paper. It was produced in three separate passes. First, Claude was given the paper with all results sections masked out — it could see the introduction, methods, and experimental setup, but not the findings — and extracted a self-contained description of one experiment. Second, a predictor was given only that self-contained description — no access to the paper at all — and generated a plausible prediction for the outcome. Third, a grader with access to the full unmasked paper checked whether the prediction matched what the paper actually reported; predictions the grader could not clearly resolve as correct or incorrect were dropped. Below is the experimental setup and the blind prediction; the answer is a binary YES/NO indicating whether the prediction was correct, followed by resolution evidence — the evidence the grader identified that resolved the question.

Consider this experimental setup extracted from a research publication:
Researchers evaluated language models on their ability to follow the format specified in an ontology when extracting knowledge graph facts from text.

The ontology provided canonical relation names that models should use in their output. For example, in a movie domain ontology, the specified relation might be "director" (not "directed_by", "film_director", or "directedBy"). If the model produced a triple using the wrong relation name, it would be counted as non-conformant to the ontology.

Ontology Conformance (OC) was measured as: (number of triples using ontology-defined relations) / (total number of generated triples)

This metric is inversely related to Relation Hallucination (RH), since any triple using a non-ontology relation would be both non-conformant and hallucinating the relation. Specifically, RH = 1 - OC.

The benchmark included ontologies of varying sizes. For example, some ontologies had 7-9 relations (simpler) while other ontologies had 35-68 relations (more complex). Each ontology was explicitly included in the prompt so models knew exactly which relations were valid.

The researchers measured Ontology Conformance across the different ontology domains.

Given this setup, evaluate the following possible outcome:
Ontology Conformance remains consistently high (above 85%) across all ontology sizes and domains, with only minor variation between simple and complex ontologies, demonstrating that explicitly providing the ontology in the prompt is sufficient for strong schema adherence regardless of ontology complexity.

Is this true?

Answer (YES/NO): NO